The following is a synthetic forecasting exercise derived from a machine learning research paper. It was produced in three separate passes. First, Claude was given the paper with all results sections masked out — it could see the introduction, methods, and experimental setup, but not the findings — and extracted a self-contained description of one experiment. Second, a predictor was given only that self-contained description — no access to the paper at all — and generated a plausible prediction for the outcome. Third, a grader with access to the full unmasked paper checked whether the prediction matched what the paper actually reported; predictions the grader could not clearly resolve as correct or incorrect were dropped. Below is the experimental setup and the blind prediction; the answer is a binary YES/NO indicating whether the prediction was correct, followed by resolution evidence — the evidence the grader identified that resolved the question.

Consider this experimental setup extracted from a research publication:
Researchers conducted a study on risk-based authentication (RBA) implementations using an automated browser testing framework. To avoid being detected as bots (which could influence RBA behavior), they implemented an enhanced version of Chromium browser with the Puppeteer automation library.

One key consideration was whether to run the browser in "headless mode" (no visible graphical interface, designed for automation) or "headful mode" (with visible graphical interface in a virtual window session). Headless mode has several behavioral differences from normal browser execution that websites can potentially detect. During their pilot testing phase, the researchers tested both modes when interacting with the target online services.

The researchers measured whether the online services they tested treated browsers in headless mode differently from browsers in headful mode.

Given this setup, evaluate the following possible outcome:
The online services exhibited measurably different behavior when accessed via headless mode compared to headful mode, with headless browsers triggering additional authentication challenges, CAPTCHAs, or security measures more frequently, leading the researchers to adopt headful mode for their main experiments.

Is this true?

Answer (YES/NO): NO